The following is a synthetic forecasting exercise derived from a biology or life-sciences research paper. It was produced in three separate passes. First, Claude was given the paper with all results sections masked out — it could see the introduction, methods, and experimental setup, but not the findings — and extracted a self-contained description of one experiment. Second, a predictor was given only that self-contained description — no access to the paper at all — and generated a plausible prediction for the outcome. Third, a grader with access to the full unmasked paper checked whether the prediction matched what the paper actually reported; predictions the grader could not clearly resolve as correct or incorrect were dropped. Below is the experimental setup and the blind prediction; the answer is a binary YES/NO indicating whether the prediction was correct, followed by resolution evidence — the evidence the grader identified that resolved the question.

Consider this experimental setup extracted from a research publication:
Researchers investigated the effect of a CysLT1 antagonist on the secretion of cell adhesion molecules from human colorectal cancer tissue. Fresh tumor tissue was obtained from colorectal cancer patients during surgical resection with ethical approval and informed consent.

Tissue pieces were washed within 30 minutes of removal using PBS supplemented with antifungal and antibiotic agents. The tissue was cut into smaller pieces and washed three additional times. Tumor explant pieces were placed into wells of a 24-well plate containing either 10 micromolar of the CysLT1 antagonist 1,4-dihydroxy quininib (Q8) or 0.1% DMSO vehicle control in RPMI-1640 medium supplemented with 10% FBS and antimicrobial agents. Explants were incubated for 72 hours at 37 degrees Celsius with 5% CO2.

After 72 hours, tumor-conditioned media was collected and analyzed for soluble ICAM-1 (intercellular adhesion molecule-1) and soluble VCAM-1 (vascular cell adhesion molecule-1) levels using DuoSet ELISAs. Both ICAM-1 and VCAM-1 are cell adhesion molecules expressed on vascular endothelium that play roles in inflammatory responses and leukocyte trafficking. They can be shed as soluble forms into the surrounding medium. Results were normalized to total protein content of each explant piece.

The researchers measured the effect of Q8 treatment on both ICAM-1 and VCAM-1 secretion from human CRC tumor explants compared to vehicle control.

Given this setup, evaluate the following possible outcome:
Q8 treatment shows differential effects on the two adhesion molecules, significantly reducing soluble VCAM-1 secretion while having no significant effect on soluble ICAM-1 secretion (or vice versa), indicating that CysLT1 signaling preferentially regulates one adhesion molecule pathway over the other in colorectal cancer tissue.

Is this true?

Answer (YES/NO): YES